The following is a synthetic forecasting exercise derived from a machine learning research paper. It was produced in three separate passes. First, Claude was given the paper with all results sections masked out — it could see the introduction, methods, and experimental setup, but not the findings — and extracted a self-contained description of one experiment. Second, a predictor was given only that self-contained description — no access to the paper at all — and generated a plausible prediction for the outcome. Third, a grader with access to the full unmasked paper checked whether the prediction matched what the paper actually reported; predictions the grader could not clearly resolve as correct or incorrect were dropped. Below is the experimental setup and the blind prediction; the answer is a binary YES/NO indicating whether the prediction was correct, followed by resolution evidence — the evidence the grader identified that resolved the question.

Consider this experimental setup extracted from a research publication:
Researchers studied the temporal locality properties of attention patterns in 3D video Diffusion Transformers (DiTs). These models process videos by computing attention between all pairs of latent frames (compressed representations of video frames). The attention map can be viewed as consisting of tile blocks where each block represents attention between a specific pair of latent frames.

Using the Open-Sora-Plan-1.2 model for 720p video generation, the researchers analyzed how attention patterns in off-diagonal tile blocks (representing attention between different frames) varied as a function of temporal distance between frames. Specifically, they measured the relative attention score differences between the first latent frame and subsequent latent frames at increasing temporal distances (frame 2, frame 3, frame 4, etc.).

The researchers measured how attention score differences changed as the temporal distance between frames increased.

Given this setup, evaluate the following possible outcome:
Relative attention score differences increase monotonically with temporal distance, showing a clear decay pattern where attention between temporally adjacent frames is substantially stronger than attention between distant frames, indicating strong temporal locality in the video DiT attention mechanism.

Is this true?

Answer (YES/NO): NO